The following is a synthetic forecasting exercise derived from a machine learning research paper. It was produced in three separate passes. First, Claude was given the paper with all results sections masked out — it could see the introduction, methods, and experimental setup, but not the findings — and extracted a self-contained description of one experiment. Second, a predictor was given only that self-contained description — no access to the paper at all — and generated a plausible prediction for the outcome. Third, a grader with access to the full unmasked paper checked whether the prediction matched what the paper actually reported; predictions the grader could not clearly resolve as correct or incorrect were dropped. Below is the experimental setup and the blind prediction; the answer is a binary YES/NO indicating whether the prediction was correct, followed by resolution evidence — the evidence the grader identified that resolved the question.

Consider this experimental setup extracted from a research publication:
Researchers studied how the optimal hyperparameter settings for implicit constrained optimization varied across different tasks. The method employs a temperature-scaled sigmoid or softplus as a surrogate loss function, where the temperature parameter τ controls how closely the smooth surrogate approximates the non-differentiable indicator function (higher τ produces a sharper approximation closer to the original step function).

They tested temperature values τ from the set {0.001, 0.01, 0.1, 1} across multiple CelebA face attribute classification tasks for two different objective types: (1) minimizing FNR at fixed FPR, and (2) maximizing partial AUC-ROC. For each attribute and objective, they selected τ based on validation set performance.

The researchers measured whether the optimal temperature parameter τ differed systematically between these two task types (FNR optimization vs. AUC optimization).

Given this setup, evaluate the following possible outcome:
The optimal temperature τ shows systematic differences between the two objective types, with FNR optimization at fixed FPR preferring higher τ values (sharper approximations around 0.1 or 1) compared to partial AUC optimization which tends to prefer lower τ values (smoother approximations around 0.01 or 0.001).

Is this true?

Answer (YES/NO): NO